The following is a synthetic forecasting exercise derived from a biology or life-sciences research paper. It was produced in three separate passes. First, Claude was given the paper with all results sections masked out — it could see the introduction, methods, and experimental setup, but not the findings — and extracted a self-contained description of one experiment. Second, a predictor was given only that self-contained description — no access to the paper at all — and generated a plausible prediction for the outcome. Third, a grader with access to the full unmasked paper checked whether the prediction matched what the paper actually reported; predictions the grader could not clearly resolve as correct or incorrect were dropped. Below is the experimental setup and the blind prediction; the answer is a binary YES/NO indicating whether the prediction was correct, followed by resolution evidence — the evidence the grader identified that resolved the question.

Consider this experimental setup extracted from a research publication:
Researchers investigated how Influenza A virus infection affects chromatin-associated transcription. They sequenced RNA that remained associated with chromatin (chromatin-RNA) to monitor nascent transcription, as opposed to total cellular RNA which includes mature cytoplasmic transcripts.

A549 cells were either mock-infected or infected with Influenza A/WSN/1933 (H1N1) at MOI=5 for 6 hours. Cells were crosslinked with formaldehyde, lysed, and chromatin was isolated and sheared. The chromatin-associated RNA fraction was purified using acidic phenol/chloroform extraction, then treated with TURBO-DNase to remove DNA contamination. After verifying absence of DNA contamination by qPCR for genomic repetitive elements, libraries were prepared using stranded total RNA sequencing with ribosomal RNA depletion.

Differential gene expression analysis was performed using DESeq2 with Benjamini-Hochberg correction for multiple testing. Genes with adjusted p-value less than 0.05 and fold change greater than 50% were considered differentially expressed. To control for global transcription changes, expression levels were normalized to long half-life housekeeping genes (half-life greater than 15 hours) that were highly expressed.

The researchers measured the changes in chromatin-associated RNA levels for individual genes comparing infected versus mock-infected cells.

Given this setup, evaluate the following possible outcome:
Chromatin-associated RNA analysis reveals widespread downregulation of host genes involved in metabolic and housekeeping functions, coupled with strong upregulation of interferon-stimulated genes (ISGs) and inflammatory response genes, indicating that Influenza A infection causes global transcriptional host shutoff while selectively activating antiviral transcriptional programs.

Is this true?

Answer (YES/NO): NO